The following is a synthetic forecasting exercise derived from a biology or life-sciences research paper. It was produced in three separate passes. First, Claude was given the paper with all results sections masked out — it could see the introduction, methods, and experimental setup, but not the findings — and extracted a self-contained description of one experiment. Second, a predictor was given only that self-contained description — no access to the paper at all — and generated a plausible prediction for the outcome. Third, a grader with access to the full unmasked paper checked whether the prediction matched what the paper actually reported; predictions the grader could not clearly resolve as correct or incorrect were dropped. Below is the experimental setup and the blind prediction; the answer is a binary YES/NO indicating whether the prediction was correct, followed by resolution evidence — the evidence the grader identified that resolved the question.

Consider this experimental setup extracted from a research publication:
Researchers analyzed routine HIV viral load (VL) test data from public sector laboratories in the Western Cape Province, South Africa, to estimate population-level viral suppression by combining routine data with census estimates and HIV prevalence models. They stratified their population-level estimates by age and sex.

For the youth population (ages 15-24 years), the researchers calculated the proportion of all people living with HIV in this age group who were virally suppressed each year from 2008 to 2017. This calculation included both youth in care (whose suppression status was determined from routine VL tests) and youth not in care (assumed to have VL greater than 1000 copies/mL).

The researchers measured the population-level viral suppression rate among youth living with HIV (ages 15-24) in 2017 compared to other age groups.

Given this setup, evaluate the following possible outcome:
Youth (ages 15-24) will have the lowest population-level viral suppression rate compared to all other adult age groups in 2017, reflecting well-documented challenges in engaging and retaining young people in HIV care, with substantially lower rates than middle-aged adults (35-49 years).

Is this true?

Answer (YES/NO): YES